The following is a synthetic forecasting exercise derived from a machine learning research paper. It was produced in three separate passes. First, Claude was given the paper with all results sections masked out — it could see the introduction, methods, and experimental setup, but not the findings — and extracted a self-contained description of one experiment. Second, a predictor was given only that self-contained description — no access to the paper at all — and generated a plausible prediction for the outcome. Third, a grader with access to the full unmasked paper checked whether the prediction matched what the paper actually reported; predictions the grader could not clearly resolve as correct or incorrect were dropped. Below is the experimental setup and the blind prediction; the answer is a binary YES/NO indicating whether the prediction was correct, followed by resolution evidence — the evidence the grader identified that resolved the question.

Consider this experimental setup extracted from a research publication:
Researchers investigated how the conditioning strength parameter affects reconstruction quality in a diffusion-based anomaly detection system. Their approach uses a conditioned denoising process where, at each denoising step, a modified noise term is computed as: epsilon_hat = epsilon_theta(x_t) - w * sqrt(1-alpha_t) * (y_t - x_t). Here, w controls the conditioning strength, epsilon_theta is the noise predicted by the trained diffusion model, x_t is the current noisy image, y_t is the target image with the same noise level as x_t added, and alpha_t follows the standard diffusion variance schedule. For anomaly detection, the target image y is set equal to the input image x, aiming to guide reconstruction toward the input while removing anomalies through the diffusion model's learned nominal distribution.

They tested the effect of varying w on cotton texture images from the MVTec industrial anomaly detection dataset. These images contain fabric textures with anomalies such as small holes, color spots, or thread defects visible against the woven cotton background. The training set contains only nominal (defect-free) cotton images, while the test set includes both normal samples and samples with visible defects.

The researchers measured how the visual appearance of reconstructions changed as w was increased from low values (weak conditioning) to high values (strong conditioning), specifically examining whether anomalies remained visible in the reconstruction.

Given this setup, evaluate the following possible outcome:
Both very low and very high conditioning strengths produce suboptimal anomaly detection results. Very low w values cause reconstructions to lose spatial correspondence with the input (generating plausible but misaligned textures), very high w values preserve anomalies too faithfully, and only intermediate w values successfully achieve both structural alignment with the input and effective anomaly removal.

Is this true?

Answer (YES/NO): NO